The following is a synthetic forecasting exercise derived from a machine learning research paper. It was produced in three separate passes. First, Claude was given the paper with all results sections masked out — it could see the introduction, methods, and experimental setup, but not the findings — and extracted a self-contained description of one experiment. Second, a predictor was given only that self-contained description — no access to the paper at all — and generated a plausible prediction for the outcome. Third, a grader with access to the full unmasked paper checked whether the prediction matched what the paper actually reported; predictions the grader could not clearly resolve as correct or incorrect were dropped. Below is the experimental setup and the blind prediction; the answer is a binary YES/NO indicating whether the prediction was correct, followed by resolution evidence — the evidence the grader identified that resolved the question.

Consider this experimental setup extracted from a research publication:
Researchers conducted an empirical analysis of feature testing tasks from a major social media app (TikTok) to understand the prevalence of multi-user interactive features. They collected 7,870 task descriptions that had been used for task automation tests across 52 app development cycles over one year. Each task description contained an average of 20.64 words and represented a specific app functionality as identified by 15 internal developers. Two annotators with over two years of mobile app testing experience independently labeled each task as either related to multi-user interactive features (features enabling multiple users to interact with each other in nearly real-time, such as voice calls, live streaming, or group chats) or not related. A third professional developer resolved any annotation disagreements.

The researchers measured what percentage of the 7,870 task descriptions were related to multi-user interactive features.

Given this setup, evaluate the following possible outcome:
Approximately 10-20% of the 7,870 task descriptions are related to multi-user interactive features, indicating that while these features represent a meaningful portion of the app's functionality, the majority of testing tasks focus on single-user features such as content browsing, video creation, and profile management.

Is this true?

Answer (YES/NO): NO